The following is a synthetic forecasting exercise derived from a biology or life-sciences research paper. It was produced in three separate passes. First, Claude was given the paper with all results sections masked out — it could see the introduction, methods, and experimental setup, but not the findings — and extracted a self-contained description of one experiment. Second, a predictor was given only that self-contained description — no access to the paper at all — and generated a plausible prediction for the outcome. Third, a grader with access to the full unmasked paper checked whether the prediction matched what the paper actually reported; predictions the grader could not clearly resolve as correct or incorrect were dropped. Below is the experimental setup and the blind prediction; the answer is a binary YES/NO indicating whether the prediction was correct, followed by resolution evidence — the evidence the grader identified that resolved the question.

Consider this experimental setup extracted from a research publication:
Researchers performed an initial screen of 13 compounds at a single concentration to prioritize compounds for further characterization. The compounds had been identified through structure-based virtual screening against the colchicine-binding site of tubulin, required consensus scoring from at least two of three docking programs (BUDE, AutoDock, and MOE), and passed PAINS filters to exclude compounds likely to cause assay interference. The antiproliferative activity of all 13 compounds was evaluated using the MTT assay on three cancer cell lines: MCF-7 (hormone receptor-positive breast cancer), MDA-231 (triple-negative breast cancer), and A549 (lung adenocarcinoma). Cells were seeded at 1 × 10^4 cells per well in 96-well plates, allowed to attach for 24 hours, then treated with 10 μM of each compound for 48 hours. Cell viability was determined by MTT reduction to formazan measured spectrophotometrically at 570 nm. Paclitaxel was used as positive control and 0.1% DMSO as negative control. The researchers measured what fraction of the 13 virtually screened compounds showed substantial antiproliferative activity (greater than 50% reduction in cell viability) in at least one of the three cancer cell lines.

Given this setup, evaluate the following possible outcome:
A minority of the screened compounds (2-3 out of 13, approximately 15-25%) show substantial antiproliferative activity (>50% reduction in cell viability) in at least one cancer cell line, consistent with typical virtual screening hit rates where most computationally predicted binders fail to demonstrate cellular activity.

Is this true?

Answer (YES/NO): YES